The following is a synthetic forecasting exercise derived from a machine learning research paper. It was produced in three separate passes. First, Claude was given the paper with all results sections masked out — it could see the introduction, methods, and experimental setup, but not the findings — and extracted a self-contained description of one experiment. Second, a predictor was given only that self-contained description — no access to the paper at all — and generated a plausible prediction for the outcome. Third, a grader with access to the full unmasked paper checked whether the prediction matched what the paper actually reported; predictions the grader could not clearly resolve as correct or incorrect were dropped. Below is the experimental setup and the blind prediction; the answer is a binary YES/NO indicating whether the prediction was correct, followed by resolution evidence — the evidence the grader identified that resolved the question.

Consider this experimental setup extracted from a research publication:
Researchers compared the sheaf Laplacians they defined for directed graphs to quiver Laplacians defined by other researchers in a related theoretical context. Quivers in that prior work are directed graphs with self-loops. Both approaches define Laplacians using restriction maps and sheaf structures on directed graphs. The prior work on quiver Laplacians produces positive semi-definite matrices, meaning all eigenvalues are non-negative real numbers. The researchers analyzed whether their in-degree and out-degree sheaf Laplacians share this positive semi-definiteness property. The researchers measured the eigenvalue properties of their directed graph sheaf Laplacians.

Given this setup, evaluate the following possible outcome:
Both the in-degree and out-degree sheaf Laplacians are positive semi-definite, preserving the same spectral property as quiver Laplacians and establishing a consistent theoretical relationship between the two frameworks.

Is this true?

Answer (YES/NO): NO